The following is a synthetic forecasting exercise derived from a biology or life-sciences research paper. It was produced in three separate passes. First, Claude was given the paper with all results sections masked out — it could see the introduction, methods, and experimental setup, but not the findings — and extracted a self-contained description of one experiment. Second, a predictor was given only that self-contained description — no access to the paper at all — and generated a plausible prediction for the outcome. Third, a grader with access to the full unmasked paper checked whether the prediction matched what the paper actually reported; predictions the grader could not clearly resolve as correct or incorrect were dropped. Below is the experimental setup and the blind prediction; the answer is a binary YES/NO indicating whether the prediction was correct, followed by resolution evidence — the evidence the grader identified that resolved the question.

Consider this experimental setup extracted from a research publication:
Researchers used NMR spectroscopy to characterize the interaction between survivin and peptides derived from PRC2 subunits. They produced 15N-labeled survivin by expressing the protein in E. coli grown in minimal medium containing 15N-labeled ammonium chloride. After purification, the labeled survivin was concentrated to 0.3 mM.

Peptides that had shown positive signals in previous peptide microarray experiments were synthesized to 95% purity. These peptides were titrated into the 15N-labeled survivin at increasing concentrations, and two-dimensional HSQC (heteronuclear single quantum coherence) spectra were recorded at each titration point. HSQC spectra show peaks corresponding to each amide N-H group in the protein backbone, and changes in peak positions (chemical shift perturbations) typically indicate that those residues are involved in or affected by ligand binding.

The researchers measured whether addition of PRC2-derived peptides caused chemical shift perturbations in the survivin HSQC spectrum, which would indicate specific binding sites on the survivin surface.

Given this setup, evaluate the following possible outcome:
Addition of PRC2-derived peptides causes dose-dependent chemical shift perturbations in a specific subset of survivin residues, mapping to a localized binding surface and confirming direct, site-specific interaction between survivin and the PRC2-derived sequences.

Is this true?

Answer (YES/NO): NO